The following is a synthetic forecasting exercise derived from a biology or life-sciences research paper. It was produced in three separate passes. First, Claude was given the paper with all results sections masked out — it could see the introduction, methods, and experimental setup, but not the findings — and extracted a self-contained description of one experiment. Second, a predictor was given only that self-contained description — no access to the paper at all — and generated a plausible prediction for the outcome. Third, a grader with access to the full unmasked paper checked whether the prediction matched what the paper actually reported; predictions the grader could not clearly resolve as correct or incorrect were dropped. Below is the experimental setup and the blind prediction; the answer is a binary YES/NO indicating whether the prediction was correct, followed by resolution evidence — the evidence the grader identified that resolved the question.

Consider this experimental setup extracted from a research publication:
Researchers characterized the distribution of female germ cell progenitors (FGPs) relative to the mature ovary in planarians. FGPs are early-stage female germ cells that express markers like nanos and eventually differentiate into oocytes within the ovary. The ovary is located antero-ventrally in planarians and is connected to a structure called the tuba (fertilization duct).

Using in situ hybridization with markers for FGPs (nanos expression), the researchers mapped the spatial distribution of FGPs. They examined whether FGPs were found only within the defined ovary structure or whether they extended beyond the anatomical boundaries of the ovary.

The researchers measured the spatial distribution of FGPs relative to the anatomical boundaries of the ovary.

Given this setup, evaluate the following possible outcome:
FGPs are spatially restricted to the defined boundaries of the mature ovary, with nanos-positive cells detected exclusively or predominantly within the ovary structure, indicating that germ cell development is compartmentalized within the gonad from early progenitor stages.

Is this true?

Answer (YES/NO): NO